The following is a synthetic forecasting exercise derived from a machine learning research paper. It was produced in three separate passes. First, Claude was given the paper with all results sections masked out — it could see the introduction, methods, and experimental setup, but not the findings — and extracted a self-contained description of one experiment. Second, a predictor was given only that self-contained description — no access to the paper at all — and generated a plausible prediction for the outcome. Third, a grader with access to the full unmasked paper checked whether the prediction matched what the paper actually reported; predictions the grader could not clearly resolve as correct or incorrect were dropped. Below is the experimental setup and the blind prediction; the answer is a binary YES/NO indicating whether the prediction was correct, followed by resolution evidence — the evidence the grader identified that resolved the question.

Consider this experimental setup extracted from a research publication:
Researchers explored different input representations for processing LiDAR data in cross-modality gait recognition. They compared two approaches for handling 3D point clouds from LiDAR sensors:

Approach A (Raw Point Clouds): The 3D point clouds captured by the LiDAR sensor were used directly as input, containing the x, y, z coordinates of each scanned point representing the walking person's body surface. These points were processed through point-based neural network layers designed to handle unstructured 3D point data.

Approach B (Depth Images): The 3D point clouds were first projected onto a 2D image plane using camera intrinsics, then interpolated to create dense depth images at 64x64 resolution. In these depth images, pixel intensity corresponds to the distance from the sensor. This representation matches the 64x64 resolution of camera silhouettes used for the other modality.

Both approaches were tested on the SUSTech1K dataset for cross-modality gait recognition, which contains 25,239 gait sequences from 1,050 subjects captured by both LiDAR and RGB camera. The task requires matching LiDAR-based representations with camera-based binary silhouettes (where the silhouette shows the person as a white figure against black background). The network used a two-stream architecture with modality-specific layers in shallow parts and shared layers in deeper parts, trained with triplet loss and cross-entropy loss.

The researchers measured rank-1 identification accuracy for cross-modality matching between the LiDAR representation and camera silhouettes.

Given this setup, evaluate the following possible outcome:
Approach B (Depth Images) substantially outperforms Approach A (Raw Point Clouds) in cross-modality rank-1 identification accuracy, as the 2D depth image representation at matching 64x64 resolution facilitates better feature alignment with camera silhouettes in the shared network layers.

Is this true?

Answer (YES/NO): YES